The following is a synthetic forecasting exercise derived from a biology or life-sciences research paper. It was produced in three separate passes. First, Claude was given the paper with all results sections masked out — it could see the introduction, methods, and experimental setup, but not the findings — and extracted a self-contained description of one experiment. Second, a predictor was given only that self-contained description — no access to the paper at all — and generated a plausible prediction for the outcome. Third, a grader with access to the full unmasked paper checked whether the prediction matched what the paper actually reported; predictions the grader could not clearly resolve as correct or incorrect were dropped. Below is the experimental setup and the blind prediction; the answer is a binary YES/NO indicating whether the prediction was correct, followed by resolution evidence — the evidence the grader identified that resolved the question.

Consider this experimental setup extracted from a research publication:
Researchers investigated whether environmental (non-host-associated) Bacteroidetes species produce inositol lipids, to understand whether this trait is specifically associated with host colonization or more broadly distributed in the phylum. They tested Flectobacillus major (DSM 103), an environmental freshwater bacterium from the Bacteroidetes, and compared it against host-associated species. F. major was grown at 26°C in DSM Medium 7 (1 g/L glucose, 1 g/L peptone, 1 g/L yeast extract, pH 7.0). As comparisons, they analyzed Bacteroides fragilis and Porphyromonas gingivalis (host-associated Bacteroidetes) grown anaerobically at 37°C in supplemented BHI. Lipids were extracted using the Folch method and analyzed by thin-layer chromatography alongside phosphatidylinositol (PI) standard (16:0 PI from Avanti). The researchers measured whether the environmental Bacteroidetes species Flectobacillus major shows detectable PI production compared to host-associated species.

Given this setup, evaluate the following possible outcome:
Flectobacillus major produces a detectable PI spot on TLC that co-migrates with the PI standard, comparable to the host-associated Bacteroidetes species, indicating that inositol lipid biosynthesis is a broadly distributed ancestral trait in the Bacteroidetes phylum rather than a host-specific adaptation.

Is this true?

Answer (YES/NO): NO